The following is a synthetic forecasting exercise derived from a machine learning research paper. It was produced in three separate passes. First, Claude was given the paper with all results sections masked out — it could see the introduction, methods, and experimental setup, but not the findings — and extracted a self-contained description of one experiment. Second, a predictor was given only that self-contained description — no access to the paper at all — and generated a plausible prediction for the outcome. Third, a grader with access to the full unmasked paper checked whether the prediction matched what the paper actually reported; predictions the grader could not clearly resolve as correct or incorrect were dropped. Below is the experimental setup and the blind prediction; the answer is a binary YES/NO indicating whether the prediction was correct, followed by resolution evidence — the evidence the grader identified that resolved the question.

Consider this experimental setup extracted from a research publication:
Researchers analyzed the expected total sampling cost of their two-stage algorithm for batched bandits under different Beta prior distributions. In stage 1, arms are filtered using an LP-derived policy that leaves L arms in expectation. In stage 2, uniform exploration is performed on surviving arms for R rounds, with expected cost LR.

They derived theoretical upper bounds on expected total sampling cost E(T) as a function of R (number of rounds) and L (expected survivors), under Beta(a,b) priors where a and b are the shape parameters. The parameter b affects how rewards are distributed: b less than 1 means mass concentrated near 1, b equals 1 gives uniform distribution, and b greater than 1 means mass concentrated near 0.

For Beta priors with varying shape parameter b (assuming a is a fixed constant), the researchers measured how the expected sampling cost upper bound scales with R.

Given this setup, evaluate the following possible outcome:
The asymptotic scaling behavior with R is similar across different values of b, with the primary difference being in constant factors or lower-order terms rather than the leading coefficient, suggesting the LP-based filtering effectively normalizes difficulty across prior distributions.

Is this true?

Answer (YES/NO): NO